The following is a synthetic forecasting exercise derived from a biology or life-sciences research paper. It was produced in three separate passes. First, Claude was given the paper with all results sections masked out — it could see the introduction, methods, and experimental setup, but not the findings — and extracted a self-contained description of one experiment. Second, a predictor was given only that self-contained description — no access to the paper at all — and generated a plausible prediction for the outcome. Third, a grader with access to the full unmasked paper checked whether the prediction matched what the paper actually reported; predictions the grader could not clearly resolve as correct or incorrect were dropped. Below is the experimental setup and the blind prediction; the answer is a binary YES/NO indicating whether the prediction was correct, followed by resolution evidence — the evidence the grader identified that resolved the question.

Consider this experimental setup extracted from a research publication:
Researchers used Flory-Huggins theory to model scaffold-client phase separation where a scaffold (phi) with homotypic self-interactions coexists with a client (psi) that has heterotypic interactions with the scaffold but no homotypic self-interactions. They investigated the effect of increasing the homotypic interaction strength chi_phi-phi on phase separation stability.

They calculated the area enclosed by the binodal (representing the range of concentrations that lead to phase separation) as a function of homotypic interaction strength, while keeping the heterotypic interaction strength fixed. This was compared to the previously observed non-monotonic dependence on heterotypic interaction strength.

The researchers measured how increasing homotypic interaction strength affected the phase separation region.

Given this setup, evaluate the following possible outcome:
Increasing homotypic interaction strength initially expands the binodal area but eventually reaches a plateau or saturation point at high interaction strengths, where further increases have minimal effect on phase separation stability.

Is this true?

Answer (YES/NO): NO